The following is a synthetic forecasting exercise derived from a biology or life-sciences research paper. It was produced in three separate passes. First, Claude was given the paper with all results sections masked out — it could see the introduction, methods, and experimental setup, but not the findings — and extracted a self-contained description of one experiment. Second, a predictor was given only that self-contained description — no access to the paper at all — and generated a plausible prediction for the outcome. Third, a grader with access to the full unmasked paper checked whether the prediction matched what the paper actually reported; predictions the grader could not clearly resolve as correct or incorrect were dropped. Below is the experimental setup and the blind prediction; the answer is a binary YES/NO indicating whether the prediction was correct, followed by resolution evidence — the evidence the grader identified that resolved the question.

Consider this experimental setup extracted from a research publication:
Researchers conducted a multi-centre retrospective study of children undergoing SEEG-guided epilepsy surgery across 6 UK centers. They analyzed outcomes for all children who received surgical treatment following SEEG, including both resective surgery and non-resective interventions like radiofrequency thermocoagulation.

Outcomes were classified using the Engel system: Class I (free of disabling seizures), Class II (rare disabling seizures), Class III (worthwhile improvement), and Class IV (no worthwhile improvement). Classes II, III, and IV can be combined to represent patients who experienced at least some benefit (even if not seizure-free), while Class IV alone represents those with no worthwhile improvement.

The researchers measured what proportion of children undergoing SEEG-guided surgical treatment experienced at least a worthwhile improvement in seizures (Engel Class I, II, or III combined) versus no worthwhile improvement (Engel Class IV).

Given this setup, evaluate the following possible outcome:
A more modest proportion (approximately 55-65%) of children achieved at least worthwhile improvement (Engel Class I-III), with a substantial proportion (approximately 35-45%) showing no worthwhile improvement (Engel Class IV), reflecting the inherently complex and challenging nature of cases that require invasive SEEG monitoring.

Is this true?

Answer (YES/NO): NO